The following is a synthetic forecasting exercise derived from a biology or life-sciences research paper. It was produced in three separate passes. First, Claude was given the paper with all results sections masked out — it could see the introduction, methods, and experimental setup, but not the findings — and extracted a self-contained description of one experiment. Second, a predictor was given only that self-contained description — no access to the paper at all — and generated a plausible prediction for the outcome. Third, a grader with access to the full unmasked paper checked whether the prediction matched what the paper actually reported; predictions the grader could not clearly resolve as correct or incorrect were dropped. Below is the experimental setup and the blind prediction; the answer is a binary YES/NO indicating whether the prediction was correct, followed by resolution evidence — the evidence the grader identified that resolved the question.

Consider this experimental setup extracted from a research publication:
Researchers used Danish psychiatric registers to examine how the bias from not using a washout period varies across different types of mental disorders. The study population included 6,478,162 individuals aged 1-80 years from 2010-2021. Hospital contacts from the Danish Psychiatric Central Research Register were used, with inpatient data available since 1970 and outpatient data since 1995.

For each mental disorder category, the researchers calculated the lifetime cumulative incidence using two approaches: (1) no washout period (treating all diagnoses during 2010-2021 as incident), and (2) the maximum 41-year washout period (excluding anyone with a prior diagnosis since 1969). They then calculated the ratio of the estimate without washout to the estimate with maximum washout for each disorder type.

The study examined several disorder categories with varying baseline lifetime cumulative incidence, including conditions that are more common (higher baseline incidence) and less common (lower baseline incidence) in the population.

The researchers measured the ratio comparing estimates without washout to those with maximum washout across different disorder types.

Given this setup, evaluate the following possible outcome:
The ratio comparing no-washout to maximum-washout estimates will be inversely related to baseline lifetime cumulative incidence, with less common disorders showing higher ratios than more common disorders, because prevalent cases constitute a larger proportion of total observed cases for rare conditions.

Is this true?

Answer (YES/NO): NO